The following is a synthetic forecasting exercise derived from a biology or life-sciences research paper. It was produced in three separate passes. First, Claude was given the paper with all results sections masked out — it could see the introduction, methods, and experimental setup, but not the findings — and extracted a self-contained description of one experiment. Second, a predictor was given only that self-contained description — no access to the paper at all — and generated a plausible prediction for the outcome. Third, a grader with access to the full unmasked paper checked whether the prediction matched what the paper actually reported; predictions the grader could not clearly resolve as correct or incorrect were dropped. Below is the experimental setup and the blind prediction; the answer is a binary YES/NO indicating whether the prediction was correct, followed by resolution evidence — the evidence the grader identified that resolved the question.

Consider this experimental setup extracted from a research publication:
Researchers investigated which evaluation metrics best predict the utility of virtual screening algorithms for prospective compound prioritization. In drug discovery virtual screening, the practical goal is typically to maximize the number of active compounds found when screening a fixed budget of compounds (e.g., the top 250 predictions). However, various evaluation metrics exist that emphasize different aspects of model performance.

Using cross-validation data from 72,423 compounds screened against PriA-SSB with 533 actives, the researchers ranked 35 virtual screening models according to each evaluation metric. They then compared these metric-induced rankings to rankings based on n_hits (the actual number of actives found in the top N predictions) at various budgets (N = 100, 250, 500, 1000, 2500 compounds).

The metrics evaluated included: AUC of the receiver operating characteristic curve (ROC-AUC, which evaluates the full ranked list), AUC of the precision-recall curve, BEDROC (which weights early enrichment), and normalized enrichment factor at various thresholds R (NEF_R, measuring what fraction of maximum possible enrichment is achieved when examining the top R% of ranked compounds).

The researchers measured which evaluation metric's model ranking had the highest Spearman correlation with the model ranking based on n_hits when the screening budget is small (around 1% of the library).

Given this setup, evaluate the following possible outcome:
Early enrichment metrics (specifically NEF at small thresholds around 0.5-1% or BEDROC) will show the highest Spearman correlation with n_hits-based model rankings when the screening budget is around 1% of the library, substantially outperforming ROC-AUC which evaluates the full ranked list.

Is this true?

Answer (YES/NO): YES